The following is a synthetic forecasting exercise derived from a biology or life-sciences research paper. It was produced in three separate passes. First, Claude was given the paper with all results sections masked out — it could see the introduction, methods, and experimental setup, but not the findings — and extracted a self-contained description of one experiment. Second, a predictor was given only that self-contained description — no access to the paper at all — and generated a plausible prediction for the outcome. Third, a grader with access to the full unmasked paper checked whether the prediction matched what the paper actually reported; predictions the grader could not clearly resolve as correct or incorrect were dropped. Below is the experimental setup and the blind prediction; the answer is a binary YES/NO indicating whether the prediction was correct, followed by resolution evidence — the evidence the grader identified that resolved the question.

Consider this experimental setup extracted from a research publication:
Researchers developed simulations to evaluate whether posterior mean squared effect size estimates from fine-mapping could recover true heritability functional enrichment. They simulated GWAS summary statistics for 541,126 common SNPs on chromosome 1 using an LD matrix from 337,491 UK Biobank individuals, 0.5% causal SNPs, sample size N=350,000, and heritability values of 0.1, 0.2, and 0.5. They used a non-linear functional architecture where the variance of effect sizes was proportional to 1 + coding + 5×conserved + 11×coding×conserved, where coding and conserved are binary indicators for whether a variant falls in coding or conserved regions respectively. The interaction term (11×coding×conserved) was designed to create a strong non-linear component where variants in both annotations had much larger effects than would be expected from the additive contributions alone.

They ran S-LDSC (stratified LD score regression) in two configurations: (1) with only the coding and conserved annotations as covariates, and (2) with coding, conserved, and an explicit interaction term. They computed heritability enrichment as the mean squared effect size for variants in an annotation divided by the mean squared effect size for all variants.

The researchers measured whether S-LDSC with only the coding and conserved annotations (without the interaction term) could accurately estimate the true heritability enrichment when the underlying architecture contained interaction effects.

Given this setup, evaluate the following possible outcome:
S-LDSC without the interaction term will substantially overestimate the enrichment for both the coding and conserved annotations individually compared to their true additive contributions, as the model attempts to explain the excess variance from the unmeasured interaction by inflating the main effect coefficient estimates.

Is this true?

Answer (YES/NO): NO